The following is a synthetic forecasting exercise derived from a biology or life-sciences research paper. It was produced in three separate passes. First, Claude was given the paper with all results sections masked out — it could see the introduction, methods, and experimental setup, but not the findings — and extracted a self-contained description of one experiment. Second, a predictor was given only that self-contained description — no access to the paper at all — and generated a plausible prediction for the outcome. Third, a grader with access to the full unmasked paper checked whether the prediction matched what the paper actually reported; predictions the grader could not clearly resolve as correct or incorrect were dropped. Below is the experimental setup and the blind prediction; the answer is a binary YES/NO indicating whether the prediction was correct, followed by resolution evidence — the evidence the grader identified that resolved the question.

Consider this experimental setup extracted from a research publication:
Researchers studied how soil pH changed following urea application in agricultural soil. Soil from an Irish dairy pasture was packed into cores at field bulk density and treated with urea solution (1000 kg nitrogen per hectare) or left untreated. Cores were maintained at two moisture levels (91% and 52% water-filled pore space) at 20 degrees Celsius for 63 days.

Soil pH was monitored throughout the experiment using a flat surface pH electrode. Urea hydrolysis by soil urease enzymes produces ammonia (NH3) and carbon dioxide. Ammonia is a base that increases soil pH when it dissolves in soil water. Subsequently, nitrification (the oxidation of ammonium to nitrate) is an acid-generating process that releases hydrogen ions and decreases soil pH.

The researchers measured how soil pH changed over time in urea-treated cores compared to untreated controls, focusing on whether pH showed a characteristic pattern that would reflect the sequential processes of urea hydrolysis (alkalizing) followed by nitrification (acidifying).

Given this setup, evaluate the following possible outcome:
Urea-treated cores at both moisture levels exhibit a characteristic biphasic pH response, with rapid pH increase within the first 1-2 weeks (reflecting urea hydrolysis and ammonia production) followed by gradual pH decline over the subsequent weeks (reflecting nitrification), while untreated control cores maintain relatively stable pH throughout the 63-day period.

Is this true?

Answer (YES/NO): YES